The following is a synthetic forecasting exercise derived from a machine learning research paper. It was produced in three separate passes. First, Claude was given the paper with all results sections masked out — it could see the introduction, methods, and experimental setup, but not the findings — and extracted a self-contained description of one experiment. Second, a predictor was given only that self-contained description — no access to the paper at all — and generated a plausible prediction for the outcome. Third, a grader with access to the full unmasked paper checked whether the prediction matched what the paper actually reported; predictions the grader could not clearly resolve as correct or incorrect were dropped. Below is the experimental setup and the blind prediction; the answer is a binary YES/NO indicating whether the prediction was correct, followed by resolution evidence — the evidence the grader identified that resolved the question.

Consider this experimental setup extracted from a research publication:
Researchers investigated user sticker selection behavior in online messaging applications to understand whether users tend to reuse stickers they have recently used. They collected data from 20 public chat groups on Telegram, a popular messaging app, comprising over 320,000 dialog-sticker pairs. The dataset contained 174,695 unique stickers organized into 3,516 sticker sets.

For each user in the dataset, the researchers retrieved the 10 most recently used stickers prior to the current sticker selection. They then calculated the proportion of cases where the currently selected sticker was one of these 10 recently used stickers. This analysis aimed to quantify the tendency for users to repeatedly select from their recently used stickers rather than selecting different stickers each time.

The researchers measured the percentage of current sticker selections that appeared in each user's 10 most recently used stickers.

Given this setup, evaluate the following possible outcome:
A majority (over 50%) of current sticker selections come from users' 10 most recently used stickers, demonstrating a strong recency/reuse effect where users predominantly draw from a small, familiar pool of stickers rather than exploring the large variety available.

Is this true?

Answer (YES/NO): YES